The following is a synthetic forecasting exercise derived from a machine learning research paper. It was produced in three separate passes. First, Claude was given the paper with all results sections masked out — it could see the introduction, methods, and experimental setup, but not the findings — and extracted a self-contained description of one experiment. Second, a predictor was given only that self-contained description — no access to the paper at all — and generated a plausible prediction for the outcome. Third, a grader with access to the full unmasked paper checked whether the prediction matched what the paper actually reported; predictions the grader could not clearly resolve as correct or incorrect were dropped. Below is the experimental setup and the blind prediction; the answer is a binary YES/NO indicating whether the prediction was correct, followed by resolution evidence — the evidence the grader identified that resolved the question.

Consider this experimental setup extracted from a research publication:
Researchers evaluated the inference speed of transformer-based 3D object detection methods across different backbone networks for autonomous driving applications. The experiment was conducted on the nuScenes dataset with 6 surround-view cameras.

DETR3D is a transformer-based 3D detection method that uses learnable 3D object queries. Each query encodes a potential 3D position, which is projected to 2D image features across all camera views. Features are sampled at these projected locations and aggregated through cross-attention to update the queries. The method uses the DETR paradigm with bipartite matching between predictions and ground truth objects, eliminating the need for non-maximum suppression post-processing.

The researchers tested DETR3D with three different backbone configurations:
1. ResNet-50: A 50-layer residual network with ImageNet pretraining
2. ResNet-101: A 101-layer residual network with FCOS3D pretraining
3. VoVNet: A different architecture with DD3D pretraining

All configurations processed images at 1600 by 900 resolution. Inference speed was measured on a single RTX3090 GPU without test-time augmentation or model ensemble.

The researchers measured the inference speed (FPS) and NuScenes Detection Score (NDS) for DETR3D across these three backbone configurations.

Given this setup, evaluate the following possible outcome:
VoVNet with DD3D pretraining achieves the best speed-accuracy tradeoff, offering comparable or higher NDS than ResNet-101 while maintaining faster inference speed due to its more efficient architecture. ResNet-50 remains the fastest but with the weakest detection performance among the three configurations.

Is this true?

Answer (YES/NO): NO